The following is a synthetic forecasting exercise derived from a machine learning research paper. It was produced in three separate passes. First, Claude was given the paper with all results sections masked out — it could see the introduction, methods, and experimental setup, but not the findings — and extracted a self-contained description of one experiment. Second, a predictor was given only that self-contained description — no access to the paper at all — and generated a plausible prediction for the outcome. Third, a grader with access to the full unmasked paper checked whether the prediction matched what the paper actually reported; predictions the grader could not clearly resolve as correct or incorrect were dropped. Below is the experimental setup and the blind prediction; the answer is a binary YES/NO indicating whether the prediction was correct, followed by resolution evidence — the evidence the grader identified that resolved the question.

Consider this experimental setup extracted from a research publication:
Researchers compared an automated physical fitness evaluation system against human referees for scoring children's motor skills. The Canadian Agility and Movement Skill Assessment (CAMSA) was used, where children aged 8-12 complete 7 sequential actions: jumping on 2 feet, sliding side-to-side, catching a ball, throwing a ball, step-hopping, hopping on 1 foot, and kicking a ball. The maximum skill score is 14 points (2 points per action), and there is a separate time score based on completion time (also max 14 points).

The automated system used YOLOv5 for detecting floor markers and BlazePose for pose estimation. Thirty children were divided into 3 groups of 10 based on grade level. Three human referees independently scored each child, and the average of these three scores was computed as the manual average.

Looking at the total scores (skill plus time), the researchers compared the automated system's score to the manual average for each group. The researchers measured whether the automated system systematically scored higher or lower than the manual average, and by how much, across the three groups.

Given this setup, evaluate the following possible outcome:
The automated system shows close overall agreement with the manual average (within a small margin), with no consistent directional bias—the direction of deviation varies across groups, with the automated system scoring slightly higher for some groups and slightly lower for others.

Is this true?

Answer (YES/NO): YES